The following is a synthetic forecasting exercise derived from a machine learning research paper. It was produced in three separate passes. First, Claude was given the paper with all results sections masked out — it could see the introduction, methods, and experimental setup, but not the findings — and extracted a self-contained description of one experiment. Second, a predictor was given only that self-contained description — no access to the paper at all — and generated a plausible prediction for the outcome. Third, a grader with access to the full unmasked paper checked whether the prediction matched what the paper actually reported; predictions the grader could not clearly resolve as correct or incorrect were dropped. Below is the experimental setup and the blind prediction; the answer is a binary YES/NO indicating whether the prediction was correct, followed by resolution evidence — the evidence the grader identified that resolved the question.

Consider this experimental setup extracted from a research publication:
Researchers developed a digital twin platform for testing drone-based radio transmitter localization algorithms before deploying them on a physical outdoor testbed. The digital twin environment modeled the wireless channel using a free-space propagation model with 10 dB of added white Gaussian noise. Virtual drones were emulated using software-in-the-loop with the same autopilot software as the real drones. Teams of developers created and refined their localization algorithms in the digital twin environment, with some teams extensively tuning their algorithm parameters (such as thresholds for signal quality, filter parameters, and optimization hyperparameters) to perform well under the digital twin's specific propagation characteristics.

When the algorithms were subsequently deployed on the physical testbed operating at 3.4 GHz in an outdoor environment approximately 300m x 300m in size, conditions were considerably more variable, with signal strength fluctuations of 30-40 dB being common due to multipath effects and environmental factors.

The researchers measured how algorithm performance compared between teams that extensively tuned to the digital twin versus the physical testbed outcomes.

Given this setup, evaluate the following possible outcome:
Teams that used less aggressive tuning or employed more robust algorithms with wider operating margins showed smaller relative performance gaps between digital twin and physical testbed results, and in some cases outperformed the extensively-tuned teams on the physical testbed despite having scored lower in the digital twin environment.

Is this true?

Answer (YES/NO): YES